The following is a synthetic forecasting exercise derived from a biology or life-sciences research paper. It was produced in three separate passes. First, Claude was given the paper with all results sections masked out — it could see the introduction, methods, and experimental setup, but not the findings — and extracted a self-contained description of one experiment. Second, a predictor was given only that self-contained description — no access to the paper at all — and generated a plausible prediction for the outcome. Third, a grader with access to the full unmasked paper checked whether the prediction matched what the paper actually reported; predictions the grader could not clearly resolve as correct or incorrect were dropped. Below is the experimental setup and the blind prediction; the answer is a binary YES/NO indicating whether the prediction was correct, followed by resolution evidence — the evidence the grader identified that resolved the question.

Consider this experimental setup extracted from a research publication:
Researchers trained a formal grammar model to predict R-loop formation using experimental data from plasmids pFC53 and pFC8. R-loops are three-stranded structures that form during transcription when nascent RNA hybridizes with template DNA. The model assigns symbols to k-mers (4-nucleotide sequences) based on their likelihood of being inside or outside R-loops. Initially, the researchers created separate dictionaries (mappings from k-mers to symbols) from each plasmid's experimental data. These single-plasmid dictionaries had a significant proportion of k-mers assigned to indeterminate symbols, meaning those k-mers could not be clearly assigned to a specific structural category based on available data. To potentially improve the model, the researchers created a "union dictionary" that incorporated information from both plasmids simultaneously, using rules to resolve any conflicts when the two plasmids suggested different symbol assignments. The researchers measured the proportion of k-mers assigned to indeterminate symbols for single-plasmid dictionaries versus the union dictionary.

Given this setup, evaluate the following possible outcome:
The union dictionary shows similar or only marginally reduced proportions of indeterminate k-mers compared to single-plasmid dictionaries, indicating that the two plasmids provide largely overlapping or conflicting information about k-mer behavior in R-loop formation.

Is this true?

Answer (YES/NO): NO